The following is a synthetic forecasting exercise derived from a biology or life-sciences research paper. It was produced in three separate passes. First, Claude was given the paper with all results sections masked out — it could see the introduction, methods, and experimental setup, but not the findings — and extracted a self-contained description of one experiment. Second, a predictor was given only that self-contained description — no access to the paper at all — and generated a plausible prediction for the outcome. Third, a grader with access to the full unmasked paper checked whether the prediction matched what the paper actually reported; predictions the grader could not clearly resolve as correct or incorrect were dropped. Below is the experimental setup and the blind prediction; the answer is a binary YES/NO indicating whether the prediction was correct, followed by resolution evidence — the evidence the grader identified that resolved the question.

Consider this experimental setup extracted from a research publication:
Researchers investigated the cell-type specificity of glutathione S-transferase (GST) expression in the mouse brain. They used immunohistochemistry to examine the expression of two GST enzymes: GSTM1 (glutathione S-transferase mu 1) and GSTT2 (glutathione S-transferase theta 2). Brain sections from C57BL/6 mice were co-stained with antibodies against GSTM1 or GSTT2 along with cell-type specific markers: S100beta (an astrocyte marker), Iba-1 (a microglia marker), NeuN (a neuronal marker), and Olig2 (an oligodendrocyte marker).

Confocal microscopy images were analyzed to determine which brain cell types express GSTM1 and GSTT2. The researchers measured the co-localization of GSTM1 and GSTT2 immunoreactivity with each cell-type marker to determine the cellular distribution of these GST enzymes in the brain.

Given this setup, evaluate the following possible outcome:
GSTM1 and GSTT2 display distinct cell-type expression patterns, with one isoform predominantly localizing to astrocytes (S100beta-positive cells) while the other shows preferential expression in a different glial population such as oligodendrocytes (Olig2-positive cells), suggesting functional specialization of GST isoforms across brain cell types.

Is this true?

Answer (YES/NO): NO